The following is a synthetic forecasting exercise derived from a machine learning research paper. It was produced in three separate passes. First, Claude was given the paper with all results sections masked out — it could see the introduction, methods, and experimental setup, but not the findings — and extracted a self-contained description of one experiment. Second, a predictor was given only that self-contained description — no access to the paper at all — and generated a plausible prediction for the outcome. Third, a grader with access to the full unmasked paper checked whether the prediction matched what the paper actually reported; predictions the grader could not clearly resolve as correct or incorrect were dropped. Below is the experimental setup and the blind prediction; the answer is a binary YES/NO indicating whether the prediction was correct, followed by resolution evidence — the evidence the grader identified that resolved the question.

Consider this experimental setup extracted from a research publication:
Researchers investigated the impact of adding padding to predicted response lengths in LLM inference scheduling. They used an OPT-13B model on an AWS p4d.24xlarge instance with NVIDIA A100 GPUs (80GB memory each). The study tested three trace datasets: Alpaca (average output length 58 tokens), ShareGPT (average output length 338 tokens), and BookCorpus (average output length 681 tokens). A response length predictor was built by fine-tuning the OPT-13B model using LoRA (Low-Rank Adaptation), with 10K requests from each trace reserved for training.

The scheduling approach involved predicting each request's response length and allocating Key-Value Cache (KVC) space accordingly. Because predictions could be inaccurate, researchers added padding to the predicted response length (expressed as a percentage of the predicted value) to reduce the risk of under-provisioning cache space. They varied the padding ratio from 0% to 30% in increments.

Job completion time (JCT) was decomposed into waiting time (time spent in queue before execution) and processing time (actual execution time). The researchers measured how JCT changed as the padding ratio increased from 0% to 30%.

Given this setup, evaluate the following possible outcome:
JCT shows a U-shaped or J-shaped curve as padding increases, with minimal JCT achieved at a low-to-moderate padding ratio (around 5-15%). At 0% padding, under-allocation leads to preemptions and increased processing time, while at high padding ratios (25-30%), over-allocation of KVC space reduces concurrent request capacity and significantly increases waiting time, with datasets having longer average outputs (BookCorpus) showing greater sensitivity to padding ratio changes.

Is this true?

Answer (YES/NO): NO